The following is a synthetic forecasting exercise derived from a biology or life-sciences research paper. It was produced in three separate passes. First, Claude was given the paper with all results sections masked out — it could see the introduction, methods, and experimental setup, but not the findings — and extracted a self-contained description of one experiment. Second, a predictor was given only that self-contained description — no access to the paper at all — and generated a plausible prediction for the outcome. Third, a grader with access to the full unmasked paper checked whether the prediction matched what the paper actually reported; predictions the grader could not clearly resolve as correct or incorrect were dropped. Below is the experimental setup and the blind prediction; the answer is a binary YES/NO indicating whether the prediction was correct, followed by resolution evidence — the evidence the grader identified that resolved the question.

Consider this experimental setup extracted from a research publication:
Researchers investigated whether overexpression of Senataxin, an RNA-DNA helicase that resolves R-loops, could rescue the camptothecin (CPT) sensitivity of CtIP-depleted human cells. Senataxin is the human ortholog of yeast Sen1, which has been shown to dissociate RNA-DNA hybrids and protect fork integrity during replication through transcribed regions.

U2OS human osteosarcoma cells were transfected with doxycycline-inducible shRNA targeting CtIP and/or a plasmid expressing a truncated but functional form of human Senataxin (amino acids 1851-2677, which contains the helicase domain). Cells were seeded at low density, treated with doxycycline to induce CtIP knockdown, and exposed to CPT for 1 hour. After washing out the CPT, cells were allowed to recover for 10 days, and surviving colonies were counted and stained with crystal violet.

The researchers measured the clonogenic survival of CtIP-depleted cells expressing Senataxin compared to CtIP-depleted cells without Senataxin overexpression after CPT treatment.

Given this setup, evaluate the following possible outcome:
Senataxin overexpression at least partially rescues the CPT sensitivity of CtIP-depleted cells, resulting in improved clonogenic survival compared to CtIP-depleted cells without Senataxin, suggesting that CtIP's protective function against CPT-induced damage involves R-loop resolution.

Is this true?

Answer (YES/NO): YES